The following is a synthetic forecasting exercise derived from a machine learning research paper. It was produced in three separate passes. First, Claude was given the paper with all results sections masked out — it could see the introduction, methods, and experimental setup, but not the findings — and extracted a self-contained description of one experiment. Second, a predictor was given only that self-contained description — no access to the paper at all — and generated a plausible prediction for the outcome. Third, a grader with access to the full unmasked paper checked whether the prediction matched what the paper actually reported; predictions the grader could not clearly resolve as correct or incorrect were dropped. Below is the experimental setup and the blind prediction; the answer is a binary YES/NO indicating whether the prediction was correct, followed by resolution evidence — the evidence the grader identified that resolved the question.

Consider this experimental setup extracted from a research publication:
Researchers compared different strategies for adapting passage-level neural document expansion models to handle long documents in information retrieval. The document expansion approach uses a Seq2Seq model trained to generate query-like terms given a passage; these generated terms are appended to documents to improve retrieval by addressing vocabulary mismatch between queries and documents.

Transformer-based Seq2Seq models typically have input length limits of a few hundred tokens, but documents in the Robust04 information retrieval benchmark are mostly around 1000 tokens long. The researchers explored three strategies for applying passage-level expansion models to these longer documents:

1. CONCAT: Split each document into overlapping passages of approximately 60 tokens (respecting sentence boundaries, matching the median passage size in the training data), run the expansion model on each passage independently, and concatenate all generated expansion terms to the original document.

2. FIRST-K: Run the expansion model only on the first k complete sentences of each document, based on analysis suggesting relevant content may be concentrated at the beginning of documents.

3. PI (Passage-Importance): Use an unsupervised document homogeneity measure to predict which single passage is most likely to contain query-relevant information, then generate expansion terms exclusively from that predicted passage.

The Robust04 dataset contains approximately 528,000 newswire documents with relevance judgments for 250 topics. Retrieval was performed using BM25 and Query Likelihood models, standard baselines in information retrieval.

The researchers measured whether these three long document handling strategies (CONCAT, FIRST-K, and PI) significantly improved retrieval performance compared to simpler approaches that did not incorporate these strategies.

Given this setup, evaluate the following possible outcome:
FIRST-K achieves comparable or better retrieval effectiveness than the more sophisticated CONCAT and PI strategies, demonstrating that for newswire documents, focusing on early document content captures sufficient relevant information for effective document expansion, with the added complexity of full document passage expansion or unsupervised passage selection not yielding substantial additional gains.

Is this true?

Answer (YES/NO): NO